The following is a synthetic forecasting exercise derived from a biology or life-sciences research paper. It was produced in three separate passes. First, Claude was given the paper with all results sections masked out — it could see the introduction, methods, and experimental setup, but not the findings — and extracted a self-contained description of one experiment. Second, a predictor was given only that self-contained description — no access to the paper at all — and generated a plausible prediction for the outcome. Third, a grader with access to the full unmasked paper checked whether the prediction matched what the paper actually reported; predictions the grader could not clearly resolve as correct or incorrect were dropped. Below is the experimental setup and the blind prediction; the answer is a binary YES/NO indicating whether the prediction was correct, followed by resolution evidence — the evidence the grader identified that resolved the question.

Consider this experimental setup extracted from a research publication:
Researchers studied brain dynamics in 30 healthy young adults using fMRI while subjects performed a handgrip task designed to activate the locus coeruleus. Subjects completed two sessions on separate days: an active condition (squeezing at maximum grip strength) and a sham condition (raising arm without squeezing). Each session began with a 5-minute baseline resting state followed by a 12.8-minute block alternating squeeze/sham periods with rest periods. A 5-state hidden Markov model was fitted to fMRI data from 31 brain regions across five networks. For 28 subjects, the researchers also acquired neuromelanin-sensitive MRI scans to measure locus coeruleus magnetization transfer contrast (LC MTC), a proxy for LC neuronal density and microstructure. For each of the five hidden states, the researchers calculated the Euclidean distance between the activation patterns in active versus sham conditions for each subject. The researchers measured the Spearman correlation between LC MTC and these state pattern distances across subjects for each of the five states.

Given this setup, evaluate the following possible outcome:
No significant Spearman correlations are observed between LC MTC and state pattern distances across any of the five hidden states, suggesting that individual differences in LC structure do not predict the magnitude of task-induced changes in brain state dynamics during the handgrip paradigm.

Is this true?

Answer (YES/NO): NO